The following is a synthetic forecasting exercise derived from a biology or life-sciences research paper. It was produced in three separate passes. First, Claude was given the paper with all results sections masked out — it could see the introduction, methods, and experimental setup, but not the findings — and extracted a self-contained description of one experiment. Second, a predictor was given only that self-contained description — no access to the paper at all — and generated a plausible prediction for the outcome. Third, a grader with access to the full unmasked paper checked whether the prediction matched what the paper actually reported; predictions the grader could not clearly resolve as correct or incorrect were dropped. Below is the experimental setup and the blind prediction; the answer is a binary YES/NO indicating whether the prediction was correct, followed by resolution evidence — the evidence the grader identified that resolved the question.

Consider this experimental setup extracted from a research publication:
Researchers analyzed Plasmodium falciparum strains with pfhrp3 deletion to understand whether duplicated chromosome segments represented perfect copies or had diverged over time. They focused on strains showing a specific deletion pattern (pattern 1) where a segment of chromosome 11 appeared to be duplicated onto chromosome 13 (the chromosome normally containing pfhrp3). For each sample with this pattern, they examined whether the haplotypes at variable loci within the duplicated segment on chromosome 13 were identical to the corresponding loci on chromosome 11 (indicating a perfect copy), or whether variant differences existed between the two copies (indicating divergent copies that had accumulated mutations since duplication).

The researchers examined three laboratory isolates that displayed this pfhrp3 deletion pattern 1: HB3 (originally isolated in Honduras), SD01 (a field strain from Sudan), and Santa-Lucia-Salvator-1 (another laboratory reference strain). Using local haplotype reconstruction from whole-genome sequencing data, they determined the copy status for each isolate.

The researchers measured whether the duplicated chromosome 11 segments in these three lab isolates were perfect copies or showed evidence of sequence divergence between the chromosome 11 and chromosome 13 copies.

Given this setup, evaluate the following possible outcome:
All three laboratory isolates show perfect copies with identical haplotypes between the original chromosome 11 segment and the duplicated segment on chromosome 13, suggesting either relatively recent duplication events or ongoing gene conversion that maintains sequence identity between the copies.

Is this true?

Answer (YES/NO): NO